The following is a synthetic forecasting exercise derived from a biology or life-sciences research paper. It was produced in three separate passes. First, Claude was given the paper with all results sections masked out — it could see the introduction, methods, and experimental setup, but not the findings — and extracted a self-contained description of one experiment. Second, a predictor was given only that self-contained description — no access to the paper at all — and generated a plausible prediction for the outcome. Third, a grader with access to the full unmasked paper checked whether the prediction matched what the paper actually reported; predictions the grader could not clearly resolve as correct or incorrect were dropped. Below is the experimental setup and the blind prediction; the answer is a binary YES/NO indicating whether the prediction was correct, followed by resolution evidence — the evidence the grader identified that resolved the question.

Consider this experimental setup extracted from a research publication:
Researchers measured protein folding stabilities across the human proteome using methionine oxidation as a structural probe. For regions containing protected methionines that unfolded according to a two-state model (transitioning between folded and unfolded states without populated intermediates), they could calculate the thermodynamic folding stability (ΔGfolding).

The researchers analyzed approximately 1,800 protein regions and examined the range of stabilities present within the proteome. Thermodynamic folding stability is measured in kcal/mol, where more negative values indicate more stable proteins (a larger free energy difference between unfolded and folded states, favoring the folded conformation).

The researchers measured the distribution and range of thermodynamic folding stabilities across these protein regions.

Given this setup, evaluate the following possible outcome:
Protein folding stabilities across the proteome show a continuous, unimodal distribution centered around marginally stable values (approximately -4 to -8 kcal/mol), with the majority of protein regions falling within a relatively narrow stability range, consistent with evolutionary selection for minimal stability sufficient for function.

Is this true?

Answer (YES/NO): NO